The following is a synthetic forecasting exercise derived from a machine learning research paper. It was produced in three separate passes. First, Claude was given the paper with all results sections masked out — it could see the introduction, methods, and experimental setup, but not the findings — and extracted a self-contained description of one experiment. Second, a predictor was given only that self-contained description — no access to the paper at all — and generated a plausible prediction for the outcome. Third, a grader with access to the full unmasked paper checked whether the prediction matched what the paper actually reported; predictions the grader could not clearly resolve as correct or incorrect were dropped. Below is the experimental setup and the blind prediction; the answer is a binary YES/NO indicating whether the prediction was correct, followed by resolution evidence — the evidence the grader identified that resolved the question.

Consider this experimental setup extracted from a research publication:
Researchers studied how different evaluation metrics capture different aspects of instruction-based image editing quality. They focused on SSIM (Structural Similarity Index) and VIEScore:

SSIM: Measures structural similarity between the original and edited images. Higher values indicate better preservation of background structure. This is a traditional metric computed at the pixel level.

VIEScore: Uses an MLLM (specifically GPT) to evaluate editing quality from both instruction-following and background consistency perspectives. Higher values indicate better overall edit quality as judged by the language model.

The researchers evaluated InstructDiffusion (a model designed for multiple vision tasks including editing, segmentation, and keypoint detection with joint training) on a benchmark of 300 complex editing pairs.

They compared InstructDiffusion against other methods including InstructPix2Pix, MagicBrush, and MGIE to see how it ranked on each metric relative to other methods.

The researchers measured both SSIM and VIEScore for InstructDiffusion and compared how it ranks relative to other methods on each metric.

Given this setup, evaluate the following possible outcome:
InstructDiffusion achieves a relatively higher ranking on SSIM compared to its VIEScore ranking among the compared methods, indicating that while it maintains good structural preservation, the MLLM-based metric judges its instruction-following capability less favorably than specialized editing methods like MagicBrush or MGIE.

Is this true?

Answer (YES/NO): NO